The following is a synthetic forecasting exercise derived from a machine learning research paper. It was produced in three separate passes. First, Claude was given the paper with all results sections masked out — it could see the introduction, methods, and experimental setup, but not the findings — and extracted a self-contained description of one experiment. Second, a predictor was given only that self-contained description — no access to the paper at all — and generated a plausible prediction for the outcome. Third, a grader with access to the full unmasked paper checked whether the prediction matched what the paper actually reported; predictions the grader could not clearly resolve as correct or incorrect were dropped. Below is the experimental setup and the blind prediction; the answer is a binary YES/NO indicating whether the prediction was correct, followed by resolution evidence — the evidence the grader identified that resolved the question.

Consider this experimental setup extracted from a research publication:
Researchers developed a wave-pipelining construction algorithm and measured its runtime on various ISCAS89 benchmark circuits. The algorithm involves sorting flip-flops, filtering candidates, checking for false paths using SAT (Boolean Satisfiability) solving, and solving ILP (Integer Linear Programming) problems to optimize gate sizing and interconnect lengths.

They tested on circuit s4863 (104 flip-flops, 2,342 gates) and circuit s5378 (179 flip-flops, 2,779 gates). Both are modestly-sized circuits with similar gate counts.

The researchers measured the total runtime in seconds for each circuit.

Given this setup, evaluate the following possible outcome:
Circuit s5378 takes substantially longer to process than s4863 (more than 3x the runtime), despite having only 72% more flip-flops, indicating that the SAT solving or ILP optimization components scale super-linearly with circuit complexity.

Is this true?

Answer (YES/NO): NO